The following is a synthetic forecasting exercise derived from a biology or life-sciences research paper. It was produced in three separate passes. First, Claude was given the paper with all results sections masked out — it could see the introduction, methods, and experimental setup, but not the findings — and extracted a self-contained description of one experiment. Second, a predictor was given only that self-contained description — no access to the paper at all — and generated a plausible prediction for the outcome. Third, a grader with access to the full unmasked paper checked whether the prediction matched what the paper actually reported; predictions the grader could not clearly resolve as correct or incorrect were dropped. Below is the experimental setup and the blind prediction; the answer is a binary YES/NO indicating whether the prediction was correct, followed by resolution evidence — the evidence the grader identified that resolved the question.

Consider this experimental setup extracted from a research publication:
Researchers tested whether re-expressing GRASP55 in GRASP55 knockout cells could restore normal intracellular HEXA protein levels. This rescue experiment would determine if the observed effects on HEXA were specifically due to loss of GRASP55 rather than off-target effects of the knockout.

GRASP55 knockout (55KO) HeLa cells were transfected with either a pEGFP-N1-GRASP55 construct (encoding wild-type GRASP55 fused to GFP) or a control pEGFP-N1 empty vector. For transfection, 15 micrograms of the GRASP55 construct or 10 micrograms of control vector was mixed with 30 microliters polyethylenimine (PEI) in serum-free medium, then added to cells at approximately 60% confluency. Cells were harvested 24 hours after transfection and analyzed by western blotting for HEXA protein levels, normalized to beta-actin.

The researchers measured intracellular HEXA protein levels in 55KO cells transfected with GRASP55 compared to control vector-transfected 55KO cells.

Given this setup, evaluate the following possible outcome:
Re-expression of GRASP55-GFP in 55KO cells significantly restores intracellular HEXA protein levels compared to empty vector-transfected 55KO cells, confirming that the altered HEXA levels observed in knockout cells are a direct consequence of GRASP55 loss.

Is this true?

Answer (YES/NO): YES